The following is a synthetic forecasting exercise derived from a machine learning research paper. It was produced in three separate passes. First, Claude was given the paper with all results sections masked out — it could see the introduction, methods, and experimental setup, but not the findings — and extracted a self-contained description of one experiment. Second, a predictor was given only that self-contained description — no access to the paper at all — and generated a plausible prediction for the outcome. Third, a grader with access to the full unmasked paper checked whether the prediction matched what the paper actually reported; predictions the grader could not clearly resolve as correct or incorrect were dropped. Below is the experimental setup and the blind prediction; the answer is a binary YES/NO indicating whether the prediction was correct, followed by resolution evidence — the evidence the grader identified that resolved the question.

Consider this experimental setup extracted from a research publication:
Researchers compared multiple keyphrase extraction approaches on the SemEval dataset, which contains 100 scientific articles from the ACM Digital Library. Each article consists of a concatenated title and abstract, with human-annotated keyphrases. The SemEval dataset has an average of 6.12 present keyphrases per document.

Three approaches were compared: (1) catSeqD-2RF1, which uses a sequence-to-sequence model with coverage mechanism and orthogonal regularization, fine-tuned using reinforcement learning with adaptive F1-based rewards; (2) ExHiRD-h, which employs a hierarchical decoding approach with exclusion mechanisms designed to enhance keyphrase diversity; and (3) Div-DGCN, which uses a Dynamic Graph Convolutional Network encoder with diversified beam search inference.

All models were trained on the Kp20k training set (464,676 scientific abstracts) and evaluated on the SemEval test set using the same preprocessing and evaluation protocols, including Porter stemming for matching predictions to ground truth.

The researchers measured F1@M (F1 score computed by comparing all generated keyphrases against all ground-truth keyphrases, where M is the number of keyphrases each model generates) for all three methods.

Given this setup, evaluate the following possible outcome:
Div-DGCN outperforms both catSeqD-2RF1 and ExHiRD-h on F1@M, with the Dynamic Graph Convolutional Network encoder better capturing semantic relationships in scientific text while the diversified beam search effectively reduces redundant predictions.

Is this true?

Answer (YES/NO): NO